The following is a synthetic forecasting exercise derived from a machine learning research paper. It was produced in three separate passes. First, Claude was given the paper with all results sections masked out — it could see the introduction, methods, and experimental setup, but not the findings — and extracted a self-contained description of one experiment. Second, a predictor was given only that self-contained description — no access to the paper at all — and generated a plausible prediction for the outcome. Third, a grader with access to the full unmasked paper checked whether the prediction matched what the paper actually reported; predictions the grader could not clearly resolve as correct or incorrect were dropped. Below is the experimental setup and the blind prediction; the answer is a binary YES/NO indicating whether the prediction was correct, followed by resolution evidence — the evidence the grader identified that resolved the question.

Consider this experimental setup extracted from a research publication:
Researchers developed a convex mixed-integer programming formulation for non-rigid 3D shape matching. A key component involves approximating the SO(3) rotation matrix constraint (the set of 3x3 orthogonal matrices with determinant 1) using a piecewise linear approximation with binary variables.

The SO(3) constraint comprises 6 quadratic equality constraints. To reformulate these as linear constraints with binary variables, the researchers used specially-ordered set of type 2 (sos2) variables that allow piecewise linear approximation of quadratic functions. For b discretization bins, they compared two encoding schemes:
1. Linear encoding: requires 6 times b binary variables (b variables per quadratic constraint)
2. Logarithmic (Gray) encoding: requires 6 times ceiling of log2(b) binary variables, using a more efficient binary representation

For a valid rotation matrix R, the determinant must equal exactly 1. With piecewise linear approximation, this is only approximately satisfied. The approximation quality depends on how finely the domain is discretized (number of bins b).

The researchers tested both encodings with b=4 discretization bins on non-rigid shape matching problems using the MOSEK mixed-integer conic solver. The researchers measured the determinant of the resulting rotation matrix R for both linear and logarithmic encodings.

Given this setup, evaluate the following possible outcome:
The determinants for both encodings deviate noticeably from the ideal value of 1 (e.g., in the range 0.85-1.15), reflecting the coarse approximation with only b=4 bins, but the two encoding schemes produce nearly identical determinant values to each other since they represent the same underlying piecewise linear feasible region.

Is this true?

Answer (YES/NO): NO